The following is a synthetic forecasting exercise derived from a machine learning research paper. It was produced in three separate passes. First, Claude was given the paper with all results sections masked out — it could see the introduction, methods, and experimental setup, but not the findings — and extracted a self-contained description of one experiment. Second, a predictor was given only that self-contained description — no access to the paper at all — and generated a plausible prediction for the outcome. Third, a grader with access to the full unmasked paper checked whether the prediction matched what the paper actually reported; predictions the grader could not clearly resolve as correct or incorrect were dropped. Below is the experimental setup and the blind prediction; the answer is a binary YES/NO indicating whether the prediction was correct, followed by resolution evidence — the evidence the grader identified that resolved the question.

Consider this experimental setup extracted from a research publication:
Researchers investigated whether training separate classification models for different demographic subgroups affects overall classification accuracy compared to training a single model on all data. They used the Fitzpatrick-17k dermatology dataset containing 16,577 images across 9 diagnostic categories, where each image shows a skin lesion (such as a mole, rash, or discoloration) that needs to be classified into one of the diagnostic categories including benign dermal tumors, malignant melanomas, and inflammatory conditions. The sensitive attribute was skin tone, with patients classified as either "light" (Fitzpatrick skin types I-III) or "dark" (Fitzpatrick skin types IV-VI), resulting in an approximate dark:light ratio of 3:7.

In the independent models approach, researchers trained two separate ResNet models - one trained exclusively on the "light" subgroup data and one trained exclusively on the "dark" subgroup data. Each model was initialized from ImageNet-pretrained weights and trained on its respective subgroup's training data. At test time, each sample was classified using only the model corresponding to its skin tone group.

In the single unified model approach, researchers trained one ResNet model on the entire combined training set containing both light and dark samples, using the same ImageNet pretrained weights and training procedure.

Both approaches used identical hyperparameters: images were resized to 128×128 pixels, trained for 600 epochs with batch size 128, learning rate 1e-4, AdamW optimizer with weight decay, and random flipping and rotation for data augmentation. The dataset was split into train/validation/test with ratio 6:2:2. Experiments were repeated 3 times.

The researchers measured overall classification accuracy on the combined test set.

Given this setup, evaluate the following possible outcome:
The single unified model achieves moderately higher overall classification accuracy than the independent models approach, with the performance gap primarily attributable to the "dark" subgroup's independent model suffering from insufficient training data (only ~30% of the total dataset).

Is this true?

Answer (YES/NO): NO